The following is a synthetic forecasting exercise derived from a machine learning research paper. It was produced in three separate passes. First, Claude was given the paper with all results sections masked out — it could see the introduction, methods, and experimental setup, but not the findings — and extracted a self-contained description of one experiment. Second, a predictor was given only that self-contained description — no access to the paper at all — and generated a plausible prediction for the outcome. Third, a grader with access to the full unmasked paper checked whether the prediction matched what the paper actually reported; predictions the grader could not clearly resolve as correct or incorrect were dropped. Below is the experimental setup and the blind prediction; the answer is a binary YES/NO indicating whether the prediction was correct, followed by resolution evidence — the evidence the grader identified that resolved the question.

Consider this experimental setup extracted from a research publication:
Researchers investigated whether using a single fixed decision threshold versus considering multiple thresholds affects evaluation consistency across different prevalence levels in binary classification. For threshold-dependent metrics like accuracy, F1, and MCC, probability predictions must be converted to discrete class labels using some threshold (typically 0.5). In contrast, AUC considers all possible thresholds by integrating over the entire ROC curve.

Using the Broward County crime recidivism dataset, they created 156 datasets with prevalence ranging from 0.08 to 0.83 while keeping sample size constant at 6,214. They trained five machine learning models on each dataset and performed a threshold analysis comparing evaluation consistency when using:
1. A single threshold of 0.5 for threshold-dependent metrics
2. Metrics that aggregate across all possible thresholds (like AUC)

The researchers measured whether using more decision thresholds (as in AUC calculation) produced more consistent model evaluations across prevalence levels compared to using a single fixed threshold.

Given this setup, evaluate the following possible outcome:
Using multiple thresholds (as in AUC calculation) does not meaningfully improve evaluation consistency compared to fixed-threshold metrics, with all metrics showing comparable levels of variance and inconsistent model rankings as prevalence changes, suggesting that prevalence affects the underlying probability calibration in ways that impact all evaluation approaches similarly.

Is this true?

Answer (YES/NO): NO